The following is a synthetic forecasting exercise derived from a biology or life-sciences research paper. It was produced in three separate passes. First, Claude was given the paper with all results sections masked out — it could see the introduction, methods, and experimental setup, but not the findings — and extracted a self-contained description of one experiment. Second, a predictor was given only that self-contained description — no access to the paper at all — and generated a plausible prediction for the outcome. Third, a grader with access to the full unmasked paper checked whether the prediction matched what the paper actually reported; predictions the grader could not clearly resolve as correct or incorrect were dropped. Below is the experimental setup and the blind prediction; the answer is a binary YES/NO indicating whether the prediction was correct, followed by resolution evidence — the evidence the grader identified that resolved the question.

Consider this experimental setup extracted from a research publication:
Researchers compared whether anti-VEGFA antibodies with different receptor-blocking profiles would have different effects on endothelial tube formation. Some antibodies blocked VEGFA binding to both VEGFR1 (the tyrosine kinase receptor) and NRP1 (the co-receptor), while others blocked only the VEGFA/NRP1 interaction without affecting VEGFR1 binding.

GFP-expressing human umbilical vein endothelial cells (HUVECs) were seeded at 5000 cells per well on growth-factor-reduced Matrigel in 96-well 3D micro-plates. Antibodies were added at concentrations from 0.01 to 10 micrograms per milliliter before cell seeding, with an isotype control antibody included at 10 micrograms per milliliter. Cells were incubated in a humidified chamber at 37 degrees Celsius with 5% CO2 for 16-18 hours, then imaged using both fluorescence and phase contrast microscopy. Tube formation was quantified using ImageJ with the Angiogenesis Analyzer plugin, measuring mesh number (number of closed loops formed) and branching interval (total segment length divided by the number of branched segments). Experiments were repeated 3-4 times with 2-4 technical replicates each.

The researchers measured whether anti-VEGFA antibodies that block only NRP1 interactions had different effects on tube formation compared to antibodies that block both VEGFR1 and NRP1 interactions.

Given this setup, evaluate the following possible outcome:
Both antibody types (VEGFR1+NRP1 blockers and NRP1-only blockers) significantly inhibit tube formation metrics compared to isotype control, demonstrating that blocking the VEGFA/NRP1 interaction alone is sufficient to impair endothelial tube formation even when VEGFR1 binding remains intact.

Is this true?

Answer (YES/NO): NO